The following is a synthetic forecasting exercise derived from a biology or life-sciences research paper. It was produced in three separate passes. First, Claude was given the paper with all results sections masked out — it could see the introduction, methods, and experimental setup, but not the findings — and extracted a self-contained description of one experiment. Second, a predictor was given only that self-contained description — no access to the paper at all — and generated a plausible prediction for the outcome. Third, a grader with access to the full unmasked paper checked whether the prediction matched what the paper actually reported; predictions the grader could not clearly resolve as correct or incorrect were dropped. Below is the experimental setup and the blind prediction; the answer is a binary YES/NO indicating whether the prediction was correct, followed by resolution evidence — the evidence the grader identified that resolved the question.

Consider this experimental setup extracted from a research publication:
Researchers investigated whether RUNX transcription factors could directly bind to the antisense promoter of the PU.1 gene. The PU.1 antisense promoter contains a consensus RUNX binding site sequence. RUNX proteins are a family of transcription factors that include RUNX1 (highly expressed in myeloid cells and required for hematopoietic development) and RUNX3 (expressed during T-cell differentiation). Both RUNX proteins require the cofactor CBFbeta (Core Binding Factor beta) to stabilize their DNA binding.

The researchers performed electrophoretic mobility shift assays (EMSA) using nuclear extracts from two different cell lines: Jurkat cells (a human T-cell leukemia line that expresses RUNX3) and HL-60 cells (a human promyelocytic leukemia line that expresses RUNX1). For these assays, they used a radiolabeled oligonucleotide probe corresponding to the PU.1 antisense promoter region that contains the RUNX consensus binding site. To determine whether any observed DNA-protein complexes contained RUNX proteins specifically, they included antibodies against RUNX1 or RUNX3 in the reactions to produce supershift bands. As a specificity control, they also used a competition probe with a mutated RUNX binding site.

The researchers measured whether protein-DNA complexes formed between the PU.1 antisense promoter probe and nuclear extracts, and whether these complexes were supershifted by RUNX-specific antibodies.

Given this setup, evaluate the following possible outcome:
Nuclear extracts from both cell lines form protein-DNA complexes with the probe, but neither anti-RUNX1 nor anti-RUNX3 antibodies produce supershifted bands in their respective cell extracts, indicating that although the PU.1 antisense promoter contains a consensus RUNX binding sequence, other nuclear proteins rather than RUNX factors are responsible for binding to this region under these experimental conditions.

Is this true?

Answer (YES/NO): NO